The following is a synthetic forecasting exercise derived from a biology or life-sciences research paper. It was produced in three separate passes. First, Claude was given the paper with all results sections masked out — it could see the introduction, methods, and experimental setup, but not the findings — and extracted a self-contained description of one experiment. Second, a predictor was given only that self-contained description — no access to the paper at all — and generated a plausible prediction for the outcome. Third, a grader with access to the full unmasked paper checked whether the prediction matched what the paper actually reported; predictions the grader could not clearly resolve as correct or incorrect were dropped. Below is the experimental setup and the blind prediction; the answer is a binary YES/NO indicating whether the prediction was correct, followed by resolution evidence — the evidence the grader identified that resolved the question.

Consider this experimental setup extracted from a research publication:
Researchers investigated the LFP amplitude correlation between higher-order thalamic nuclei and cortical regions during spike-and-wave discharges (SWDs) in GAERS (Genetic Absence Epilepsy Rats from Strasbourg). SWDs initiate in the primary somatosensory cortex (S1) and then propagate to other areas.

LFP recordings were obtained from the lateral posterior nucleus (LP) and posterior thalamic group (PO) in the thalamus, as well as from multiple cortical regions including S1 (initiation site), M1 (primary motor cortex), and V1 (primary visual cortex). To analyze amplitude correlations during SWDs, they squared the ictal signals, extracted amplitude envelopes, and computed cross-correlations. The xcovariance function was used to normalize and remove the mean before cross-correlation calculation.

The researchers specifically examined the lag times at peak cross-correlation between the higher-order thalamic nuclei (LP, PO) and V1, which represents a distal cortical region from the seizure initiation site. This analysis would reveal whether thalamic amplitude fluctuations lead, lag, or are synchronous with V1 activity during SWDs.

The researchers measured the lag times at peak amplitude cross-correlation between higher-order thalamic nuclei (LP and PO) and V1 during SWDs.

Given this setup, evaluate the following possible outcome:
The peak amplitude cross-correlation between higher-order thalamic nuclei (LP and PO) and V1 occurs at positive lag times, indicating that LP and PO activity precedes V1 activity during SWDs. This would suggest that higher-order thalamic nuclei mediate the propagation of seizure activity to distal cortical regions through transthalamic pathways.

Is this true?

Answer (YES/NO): NO